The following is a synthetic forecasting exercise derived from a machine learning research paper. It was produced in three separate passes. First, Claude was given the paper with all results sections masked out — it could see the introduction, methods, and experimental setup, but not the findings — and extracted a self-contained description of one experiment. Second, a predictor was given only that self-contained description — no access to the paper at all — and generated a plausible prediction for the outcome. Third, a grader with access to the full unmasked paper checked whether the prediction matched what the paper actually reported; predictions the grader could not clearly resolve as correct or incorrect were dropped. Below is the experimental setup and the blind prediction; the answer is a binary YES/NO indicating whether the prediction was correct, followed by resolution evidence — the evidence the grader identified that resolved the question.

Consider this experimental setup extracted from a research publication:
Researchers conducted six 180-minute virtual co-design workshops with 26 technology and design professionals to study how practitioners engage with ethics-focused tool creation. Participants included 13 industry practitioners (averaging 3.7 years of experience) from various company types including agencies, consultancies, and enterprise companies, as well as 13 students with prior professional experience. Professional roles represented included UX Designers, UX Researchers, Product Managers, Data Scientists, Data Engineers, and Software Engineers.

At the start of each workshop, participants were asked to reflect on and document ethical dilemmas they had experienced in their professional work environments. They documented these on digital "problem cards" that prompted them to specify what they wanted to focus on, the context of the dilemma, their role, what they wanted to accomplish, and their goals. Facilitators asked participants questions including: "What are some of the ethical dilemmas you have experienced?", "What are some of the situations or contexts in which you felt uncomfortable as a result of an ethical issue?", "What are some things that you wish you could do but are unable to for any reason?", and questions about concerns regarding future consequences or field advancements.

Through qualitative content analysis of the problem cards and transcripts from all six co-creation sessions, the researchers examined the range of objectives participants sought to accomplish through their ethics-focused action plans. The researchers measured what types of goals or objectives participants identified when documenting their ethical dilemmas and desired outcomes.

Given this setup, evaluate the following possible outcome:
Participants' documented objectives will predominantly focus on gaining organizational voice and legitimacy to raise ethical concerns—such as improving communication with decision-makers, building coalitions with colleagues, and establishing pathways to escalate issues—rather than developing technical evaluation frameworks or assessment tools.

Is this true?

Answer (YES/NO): NO